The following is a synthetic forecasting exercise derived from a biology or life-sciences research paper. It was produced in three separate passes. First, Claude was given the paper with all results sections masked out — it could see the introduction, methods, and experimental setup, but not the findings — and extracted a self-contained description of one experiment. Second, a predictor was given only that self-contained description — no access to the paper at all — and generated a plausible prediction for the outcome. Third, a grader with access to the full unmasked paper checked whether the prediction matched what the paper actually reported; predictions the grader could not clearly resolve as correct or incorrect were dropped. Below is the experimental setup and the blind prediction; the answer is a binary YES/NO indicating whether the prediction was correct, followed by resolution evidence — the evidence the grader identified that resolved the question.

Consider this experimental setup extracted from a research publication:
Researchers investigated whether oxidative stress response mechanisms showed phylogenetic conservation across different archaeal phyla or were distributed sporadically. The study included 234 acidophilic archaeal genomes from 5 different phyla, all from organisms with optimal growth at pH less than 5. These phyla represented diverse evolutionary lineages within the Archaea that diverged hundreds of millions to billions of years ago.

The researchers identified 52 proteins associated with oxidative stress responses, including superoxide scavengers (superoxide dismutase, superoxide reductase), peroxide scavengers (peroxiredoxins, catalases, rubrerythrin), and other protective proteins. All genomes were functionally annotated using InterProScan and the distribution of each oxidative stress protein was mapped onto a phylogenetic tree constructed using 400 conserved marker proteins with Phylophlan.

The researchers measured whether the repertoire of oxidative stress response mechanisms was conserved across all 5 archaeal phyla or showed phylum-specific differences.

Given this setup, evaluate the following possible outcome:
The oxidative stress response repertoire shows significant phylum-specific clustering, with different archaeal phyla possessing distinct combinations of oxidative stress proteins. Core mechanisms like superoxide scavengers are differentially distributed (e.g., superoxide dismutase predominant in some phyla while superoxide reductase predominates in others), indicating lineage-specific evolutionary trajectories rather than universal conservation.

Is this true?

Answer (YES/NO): NO